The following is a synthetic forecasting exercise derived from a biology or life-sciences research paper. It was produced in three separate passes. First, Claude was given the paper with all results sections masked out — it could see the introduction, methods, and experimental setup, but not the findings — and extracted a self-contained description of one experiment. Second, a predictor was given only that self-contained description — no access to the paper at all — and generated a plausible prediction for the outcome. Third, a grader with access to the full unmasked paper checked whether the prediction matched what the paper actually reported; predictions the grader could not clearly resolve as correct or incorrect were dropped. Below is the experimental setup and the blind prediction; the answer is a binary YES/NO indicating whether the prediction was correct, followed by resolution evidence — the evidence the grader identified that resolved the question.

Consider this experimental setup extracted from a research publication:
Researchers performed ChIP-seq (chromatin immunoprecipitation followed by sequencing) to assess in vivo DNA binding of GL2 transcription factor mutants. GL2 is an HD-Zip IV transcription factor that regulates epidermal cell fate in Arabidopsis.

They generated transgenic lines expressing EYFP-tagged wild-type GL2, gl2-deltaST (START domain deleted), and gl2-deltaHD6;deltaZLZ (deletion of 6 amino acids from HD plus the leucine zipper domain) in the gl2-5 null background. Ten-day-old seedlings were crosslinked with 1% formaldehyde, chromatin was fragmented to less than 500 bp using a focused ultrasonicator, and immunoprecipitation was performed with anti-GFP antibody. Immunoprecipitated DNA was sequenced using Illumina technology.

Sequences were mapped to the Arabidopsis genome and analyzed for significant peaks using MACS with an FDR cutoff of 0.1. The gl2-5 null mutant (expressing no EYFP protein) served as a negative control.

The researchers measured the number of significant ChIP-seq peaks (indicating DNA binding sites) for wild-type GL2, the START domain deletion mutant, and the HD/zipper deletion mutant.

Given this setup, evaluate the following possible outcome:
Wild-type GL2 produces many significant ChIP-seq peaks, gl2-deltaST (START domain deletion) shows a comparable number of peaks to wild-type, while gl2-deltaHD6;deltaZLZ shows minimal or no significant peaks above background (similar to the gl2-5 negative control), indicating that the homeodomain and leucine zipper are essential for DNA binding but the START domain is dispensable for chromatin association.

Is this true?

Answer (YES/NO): YES